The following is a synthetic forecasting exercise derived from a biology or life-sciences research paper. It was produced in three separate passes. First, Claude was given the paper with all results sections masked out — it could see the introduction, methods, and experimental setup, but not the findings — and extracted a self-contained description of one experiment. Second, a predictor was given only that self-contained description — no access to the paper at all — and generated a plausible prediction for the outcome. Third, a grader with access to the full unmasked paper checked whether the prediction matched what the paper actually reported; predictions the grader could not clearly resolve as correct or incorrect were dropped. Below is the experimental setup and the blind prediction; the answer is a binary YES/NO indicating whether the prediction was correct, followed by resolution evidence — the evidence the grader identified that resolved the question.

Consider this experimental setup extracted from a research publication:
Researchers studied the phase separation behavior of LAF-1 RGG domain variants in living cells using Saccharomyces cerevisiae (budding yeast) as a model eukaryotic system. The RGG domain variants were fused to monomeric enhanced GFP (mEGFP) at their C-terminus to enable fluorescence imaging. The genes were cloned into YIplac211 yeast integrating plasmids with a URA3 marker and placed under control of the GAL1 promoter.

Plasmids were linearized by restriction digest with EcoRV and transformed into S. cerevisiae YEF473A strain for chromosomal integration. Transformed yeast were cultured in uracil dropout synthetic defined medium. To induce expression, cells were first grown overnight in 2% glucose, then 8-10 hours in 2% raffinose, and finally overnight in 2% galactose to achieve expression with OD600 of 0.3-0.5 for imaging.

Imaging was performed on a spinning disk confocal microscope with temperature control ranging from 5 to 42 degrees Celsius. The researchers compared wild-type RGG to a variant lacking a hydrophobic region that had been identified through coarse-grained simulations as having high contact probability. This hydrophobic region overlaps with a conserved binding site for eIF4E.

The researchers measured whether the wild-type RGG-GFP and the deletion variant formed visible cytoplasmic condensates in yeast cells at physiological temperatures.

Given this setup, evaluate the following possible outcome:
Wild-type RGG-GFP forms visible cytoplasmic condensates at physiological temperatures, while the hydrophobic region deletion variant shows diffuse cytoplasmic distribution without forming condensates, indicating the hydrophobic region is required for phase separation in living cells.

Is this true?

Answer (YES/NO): NO